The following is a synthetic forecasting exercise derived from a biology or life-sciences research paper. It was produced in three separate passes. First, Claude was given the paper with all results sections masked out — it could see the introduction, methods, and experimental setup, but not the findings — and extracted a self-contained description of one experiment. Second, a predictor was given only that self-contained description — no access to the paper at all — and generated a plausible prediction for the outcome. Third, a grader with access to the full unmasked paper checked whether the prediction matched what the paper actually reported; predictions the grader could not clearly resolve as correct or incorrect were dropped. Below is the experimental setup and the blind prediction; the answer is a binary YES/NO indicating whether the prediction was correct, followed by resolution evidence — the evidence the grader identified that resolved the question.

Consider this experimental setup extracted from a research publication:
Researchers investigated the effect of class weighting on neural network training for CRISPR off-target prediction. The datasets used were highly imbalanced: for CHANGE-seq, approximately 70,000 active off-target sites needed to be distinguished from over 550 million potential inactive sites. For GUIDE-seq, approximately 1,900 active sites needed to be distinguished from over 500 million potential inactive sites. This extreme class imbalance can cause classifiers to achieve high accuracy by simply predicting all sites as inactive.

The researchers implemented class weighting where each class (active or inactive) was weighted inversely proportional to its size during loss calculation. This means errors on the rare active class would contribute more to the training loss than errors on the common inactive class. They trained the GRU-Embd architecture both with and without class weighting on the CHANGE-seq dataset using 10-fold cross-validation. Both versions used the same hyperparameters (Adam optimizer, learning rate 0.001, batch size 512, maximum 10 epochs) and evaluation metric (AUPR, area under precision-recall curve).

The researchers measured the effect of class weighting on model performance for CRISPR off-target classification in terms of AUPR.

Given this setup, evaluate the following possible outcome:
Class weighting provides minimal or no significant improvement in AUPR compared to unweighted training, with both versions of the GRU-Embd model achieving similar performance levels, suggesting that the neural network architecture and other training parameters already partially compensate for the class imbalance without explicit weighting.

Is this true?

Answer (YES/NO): YES